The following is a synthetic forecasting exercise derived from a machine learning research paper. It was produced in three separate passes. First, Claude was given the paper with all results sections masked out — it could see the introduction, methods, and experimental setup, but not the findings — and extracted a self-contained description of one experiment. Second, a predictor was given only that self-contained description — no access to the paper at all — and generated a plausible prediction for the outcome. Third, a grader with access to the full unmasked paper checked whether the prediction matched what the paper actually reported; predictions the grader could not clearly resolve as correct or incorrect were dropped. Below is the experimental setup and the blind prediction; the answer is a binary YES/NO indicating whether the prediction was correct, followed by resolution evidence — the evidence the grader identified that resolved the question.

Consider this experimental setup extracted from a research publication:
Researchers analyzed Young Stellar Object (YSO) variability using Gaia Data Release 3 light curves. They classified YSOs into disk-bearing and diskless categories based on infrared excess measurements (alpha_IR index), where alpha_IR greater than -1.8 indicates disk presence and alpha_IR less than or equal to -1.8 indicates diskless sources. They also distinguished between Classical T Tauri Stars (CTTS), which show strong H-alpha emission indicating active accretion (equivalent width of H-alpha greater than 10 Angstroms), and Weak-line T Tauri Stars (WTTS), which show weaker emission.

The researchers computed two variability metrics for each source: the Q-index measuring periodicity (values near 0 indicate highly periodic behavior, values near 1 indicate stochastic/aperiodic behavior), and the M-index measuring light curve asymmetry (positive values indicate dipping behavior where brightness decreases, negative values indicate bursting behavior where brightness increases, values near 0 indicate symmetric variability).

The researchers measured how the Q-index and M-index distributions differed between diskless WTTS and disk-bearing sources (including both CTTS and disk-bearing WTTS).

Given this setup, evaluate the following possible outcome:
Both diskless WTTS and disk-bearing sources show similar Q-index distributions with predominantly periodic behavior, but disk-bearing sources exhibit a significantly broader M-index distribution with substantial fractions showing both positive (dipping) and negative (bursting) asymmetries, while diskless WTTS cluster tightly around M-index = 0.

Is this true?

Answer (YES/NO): NO